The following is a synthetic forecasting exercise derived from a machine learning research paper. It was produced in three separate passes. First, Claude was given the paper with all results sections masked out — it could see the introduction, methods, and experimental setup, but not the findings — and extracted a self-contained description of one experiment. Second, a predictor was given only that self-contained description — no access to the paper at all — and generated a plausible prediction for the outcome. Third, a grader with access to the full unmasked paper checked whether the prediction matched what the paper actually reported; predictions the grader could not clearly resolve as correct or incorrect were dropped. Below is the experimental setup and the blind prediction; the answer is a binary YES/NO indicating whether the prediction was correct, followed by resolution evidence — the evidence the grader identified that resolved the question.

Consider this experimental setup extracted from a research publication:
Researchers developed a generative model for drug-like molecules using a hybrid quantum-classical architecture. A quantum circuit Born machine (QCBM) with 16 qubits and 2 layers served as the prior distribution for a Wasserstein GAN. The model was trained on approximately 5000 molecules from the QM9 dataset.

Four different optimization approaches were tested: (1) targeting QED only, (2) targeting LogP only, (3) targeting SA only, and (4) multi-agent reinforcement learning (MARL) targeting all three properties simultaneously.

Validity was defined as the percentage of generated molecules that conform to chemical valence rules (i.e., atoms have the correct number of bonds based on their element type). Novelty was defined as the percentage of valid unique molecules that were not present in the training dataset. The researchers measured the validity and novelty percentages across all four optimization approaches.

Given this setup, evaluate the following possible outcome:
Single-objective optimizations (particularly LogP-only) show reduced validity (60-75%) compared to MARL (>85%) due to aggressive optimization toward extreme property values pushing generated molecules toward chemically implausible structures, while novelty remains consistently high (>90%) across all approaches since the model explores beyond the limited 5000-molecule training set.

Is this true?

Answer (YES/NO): NO